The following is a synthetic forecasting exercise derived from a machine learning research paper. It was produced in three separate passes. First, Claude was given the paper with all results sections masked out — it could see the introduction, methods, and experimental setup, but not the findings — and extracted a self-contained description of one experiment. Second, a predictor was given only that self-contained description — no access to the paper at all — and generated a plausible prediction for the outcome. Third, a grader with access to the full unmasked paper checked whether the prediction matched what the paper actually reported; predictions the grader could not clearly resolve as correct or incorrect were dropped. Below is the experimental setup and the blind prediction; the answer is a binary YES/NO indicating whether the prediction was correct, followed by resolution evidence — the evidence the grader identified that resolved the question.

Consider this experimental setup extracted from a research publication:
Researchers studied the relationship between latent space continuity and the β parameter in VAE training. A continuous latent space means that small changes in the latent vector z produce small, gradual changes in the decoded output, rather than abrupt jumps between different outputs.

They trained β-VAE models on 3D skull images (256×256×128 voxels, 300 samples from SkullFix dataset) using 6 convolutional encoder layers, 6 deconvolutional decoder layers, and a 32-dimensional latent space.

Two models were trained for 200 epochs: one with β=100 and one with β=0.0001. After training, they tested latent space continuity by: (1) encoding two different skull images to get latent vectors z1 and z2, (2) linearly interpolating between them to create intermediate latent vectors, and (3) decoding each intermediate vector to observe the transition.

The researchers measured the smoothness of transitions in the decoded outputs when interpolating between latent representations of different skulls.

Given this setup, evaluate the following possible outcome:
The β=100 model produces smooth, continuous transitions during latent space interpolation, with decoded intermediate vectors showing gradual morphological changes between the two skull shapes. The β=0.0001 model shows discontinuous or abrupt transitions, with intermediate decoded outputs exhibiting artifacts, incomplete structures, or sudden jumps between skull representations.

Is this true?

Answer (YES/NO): NO